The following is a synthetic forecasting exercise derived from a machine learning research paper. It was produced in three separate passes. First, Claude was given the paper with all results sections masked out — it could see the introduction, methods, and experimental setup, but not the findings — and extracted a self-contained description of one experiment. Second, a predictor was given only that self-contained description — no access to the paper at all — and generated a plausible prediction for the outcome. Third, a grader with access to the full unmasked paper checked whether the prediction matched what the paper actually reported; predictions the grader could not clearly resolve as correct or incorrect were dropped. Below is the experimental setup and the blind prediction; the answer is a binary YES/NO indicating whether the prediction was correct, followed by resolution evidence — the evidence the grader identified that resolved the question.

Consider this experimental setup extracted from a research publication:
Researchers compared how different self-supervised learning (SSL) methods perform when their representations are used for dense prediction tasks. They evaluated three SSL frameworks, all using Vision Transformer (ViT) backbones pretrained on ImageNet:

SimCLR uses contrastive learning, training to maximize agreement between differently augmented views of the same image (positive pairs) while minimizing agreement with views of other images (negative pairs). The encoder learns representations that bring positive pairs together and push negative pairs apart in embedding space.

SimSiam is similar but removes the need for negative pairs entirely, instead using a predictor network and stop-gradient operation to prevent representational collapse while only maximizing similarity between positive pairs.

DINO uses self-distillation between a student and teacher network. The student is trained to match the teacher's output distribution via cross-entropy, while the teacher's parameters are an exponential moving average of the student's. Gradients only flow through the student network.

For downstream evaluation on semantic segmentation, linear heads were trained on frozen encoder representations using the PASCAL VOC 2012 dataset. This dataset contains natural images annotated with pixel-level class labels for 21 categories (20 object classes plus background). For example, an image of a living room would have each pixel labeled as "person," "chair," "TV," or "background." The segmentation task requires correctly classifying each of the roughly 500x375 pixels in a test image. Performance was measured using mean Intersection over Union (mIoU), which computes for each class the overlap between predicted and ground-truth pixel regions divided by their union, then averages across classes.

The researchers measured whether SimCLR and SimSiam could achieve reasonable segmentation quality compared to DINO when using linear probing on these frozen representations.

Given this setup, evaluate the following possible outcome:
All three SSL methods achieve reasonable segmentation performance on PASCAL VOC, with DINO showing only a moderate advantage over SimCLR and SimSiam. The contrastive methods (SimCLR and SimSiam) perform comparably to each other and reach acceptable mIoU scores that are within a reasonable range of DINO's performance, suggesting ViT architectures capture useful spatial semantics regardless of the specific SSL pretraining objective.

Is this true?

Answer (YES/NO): NO